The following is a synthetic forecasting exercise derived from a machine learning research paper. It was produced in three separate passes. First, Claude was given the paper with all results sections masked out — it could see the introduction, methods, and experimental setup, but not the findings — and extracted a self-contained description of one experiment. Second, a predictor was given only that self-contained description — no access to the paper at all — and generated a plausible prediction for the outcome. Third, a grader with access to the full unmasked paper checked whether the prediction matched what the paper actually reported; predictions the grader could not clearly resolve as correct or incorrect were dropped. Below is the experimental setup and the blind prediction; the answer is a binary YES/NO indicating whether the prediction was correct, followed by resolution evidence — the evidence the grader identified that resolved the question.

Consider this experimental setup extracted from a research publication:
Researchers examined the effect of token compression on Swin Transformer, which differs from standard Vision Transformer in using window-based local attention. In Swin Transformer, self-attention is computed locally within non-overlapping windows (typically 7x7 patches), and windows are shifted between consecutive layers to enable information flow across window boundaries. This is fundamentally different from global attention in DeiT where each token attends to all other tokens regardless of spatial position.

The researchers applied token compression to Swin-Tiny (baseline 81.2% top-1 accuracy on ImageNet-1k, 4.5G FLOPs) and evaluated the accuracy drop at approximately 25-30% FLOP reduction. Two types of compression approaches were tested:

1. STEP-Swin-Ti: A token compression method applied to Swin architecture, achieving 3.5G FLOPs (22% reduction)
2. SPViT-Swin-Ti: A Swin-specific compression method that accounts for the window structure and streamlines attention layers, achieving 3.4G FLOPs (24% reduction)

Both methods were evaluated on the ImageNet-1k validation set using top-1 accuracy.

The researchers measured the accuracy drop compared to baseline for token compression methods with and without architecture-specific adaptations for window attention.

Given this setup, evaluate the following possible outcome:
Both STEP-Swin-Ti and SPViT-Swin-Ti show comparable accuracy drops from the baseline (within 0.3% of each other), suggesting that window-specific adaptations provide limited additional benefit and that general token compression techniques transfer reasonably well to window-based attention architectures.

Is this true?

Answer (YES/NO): NO